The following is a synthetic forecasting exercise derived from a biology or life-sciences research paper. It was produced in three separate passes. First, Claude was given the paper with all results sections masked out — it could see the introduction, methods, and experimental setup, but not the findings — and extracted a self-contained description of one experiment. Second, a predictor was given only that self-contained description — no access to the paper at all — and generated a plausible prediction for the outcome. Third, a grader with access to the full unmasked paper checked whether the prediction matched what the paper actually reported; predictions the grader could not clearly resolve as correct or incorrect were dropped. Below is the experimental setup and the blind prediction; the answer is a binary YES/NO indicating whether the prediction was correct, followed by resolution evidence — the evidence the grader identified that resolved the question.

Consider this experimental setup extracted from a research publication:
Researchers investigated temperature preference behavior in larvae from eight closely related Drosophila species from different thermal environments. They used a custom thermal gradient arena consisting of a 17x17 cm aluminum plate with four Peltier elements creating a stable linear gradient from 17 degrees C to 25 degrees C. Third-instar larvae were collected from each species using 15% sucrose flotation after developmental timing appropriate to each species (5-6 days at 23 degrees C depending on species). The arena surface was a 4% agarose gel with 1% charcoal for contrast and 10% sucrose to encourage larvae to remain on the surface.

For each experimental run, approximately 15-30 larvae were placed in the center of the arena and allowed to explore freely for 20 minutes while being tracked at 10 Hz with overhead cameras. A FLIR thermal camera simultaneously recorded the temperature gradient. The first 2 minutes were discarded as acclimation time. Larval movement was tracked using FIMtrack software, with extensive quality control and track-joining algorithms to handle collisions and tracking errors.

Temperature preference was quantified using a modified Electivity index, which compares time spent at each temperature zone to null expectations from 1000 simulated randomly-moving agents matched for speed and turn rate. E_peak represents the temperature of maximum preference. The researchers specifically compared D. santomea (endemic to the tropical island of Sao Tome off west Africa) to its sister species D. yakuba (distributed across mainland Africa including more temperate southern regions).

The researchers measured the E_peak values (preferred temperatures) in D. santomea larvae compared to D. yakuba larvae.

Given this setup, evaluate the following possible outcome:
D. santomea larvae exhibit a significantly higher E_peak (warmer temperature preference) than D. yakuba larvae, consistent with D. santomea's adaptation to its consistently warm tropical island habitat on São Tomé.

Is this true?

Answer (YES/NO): NO